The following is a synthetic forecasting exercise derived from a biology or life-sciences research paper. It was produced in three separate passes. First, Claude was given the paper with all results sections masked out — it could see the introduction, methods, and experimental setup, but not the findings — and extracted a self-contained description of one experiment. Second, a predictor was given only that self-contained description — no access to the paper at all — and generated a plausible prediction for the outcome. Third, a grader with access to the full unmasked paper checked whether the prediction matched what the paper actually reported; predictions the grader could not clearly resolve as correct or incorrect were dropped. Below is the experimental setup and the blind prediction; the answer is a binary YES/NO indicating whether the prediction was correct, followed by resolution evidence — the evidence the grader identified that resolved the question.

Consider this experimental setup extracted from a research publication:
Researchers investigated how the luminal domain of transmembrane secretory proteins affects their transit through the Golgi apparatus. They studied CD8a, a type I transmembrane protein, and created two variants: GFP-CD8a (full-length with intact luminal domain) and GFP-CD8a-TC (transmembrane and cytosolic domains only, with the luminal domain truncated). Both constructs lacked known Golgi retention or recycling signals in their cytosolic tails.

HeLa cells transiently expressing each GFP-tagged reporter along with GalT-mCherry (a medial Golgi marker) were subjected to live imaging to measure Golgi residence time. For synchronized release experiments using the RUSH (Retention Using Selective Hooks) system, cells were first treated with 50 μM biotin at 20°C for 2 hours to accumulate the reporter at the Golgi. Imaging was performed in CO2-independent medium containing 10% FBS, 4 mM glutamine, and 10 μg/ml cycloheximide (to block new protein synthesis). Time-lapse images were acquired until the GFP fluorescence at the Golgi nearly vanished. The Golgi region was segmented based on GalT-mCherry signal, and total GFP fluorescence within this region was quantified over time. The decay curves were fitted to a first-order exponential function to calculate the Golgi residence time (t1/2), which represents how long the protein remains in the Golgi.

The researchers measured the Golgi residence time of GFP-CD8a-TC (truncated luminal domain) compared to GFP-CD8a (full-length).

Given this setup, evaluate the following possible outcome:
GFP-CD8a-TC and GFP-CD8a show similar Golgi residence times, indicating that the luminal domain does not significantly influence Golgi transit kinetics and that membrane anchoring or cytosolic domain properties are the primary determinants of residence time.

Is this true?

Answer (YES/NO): NO